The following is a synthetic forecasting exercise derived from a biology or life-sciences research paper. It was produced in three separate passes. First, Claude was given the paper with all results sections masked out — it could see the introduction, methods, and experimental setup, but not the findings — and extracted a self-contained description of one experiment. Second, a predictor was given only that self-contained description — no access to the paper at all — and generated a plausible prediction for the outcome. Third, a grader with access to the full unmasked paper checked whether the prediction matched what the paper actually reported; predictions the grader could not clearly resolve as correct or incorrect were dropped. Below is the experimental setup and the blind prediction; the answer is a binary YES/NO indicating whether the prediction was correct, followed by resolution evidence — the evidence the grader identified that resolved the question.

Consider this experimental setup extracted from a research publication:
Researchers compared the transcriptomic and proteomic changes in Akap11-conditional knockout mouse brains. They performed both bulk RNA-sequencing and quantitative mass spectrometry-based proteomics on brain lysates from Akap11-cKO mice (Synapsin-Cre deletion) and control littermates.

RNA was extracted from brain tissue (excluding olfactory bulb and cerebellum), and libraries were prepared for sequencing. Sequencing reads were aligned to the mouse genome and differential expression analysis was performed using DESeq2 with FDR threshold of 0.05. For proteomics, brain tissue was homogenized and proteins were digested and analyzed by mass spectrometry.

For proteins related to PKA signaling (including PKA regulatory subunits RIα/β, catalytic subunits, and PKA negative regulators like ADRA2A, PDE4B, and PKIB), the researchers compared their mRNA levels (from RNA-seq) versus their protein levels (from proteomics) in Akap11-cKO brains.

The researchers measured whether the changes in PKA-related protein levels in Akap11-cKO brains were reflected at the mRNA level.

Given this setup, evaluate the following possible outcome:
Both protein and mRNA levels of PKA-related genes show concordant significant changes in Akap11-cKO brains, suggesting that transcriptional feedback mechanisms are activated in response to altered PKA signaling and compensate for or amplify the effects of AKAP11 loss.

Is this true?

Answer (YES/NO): NO